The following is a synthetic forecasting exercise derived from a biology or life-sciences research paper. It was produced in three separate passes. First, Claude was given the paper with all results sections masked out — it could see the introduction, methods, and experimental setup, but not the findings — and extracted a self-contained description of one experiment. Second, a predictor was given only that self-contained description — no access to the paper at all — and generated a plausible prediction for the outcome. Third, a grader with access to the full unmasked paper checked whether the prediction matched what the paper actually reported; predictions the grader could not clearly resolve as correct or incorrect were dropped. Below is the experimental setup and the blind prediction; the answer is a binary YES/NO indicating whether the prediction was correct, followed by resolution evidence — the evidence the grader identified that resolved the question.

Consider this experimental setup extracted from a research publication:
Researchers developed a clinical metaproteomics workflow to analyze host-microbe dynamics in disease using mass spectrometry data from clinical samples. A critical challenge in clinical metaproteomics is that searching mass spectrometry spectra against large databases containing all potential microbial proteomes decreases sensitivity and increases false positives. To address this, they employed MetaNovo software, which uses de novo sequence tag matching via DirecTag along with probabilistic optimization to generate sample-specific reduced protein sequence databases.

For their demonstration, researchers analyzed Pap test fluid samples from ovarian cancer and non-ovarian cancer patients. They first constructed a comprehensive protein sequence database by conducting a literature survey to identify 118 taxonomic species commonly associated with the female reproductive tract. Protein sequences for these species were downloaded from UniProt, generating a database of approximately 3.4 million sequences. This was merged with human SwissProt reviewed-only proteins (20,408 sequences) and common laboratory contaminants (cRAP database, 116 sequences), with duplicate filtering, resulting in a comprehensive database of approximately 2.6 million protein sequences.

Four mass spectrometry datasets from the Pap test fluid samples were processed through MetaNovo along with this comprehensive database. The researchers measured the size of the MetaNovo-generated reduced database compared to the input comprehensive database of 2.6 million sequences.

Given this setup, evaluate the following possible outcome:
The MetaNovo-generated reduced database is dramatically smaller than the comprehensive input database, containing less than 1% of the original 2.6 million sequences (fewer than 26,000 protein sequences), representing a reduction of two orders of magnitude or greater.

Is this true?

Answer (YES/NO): YES